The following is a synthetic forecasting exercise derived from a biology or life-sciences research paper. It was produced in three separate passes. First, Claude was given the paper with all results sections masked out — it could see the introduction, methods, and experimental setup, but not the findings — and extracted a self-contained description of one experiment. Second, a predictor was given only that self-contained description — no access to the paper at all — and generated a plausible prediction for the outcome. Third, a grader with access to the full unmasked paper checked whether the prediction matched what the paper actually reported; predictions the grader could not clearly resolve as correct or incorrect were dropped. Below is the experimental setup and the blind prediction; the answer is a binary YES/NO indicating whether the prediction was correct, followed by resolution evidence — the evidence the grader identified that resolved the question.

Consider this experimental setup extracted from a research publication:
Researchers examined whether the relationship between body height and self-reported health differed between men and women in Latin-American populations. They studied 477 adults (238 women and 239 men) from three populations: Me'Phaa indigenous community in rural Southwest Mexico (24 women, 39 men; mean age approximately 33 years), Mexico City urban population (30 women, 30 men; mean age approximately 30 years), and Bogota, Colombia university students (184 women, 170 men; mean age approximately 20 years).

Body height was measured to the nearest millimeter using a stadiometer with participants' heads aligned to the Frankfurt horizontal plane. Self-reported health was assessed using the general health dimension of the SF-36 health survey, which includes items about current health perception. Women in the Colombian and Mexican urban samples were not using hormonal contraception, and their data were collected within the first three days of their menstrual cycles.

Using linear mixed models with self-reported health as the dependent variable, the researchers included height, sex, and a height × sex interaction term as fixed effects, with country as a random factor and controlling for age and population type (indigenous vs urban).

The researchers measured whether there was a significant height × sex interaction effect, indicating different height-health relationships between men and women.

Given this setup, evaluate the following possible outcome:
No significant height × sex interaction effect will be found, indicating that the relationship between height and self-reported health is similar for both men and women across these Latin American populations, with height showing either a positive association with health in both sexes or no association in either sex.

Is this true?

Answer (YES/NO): YES